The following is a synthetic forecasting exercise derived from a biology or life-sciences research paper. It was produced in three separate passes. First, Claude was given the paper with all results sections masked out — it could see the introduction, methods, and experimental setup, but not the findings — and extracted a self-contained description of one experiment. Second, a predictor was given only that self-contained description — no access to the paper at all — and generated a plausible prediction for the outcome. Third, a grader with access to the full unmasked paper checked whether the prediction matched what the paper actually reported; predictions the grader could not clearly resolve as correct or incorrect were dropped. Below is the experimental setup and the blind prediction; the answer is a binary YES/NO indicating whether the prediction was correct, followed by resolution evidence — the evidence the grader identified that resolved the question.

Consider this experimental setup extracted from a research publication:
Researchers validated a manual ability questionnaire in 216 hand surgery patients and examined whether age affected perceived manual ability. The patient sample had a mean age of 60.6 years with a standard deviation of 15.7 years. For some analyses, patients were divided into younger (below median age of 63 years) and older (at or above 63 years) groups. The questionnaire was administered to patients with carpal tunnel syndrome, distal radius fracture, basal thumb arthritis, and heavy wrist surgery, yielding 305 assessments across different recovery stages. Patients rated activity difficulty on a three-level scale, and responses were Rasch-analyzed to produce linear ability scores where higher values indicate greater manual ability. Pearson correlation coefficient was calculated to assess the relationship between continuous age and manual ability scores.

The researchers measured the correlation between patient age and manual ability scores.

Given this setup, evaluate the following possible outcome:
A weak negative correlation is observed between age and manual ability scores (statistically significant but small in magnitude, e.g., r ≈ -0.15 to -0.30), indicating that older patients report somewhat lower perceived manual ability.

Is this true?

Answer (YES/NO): NO